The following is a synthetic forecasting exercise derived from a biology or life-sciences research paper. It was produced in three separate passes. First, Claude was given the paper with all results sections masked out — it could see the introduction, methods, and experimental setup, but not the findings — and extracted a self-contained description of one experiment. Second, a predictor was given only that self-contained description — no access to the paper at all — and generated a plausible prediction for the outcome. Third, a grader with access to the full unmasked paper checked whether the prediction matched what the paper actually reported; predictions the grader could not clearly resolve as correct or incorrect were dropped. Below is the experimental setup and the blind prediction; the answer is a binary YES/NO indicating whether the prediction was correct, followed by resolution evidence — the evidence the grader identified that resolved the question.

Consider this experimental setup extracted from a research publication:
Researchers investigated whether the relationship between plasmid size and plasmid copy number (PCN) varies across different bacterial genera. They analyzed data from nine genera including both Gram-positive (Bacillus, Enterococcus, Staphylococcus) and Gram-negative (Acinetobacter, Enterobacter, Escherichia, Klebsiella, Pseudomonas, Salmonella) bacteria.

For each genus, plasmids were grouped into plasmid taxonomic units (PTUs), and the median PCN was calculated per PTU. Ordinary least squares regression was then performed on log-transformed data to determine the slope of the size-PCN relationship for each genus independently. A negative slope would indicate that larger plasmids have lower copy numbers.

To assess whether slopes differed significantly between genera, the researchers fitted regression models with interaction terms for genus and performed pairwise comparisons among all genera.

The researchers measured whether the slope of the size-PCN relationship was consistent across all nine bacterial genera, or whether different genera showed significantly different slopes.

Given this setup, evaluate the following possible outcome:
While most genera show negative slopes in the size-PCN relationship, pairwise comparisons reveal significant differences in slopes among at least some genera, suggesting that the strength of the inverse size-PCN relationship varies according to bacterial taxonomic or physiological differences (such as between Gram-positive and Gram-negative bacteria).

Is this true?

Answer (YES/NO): NO